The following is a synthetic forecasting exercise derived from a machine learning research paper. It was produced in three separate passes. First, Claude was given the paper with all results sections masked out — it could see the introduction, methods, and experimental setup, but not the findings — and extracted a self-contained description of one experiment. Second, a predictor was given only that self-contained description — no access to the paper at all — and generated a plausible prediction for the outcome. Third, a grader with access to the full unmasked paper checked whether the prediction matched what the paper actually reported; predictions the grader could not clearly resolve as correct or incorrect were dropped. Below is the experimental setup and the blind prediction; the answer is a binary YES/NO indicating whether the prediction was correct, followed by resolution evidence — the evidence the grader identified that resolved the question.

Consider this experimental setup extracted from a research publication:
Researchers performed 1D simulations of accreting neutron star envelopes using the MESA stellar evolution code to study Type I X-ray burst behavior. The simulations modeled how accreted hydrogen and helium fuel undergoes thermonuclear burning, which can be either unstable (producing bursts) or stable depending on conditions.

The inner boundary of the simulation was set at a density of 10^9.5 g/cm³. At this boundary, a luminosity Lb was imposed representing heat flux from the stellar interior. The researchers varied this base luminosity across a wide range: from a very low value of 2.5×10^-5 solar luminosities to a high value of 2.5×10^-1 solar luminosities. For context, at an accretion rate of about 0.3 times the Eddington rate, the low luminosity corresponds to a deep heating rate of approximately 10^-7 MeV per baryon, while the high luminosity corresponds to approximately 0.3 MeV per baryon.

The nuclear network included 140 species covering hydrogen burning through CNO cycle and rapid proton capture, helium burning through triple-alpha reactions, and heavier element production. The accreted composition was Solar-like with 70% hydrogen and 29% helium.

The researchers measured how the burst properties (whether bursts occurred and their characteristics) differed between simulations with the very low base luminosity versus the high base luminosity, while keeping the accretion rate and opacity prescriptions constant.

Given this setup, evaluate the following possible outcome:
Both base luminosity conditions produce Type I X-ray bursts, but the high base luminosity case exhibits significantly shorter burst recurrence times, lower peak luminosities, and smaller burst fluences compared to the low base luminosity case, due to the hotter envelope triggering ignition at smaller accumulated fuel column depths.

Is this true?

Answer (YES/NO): NO